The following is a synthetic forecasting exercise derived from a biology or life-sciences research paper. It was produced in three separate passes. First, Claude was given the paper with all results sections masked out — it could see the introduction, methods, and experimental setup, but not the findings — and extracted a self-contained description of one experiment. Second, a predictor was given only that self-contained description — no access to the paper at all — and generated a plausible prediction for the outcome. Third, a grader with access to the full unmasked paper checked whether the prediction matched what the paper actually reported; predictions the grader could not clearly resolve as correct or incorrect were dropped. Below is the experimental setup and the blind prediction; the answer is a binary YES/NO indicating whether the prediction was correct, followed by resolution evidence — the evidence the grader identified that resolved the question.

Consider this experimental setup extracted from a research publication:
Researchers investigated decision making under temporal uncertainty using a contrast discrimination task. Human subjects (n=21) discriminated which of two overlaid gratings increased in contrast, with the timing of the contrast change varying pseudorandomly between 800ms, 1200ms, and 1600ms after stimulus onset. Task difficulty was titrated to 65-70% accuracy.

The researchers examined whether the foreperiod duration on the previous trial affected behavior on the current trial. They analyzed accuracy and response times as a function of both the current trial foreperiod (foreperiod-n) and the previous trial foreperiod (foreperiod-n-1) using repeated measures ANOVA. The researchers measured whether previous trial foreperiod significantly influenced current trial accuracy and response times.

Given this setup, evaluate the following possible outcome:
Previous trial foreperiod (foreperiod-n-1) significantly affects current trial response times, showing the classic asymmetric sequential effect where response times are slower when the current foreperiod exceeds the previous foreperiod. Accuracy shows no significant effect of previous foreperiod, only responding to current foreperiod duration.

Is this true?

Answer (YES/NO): NO